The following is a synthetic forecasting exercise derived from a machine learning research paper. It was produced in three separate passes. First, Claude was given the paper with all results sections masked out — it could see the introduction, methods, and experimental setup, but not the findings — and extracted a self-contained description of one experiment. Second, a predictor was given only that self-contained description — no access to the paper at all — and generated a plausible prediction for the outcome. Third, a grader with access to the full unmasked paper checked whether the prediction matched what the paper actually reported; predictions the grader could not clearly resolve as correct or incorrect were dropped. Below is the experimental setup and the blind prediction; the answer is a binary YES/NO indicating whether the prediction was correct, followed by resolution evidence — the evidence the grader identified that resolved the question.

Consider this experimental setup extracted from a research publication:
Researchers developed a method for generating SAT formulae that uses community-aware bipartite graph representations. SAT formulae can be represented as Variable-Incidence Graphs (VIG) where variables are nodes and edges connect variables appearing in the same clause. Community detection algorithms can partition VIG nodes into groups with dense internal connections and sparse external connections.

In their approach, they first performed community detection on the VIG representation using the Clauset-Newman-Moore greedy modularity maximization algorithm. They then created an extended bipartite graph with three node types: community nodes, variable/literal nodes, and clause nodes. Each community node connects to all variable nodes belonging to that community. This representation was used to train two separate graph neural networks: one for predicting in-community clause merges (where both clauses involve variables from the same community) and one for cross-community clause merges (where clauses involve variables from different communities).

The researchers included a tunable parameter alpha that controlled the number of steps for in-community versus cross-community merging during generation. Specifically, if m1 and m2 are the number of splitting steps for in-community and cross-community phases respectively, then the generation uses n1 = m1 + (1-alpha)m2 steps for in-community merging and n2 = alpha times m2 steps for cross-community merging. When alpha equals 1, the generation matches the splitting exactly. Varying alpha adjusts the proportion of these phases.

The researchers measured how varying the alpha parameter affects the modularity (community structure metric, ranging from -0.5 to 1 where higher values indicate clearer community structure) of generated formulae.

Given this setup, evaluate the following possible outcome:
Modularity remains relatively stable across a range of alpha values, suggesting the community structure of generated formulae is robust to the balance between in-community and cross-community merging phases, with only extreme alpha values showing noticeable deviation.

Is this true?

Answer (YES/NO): NO